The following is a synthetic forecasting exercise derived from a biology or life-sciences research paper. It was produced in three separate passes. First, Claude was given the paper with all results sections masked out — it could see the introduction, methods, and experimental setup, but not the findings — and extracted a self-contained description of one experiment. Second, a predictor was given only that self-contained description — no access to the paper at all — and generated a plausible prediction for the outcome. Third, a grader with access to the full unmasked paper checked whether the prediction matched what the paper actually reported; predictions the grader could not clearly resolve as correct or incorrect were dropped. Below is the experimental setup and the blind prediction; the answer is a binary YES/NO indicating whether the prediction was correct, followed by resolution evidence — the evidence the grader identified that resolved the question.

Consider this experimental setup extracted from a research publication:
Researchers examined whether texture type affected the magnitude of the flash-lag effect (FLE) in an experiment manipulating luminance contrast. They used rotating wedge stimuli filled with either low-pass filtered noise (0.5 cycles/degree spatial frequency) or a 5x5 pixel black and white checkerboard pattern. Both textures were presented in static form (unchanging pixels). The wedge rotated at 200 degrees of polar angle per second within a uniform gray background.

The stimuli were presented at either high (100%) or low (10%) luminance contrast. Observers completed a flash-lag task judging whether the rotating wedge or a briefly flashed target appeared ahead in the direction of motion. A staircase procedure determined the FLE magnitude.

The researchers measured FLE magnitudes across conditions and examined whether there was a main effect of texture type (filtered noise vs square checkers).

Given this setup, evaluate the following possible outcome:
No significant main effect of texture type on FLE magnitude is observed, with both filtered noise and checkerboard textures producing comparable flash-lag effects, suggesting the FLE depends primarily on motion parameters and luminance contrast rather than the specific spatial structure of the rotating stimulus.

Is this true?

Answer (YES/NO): NO